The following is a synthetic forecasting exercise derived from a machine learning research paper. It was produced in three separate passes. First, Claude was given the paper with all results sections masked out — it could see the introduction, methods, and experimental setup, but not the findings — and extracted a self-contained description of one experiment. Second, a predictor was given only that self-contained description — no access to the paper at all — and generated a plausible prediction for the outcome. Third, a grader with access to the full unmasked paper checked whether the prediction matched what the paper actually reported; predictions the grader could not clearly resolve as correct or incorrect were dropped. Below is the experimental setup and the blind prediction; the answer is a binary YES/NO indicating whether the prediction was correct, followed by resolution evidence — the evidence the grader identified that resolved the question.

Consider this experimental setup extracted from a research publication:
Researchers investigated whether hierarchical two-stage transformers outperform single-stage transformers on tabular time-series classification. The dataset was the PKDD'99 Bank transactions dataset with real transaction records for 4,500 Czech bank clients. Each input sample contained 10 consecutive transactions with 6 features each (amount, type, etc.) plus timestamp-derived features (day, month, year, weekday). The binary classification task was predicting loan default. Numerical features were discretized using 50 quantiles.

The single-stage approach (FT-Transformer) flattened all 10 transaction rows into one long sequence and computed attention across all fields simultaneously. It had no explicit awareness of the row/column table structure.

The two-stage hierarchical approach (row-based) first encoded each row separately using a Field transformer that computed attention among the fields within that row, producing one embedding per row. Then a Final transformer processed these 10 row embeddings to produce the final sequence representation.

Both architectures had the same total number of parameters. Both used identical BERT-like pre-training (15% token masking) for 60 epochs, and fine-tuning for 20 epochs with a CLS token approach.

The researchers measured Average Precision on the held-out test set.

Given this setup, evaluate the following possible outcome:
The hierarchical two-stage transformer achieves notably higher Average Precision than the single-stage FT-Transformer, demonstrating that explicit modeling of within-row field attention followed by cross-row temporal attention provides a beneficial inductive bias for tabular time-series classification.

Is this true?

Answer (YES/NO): NO